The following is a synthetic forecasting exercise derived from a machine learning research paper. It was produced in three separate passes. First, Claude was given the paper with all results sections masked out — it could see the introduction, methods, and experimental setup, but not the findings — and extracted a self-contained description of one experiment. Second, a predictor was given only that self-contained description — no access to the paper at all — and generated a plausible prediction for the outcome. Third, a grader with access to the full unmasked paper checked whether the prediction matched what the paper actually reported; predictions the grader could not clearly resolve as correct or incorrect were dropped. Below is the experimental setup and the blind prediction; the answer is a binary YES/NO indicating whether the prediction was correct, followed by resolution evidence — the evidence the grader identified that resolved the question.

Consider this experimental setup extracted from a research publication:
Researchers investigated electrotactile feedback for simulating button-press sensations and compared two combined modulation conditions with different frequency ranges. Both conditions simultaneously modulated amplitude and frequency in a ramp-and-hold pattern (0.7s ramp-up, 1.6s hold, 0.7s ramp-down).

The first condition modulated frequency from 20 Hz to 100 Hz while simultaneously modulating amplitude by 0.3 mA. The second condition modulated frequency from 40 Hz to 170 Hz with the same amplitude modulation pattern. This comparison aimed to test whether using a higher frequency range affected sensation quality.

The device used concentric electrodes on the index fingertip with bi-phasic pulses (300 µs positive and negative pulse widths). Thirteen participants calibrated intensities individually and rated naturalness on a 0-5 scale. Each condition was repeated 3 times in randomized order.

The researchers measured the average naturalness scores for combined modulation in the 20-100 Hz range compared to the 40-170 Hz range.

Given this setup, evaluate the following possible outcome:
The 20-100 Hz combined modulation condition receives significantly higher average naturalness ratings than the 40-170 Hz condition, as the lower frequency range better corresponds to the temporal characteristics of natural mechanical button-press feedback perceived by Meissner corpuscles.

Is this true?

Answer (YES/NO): NO